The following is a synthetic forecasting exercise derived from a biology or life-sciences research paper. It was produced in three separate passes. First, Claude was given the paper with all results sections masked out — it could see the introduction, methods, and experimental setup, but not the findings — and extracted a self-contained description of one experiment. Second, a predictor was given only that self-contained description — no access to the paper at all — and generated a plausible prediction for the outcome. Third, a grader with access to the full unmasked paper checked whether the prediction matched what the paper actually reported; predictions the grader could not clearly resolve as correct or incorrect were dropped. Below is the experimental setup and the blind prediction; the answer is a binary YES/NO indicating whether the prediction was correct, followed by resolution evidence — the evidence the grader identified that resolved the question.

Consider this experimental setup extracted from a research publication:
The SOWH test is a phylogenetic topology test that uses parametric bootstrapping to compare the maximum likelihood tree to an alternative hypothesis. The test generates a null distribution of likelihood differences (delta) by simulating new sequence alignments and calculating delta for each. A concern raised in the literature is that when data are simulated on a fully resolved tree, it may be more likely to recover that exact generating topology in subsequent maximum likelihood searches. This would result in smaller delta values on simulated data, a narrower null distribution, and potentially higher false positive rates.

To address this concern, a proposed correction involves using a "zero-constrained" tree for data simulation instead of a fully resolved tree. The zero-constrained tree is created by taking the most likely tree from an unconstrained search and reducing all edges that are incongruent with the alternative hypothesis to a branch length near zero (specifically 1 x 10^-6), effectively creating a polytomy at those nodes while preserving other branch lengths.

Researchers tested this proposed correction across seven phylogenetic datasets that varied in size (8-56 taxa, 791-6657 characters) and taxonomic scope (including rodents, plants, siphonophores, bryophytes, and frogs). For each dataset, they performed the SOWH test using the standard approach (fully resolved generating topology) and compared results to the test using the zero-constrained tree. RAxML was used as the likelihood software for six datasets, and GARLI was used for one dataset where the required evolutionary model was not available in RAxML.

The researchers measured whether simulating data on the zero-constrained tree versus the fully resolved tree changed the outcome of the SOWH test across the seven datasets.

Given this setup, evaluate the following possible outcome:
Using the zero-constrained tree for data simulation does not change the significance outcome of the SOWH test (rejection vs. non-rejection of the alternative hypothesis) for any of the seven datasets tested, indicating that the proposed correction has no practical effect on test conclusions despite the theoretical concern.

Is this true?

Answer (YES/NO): NO